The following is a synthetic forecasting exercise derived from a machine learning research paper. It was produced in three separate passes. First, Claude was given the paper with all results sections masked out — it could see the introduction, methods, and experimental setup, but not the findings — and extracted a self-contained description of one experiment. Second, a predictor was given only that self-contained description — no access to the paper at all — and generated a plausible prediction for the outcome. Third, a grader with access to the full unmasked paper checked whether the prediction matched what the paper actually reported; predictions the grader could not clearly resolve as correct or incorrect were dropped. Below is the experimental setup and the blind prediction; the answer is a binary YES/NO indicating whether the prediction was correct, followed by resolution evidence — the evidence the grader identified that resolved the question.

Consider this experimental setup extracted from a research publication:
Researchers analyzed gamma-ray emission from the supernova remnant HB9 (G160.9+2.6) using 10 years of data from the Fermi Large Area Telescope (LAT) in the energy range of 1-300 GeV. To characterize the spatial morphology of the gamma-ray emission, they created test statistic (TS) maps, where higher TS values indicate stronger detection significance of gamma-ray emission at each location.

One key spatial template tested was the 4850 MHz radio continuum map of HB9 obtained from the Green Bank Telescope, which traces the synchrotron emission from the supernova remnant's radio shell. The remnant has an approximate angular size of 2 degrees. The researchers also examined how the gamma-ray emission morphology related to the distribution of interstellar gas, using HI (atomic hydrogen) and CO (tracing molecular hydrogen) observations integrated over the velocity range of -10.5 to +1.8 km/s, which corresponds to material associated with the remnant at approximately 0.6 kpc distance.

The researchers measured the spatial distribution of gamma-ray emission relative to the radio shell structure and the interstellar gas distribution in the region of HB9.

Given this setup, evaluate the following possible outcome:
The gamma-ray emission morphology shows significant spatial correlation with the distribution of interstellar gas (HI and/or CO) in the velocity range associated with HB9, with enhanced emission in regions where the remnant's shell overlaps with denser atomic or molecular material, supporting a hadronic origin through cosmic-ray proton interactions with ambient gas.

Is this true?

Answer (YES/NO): YES